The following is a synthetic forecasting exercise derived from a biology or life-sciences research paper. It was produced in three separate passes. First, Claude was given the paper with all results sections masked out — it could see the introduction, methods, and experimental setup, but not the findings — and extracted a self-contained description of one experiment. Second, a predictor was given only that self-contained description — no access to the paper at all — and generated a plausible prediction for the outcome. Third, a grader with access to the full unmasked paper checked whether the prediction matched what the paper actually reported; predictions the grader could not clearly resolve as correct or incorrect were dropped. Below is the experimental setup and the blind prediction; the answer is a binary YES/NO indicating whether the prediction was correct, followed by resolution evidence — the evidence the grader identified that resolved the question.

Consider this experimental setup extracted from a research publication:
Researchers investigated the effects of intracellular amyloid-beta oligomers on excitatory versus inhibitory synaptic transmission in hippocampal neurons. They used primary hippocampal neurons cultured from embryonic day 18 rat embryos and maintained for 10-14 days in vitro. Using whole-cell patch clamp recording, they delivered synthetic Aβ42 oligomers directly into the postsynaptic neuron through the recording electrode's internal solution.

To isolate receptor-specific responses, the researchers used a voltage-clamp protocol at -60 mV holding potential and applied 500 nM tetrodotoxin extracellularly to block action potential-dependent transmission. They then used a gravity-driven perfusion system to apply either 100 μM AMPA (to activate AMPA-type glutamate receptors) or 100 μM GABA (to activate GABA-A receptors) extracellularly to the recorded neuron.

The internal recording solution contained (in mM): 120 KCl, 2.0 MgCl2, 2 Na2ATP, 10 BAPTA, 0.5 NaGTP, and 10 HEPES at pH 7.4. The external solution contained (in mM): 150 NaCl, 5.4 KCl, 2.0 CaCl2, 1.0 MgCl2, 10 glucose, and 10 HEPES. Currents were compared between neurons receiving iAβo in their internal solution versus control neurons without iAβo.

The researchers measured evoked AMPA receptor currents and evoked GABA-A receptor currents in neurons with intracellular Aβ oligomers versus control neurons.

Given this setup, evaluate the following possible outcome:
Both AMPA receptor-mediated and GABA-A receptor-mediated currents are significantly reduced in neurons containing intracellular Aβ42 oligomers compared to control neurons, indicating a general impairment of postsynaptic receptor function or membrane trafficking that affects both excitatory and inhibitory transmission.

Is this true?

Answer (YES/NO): NO